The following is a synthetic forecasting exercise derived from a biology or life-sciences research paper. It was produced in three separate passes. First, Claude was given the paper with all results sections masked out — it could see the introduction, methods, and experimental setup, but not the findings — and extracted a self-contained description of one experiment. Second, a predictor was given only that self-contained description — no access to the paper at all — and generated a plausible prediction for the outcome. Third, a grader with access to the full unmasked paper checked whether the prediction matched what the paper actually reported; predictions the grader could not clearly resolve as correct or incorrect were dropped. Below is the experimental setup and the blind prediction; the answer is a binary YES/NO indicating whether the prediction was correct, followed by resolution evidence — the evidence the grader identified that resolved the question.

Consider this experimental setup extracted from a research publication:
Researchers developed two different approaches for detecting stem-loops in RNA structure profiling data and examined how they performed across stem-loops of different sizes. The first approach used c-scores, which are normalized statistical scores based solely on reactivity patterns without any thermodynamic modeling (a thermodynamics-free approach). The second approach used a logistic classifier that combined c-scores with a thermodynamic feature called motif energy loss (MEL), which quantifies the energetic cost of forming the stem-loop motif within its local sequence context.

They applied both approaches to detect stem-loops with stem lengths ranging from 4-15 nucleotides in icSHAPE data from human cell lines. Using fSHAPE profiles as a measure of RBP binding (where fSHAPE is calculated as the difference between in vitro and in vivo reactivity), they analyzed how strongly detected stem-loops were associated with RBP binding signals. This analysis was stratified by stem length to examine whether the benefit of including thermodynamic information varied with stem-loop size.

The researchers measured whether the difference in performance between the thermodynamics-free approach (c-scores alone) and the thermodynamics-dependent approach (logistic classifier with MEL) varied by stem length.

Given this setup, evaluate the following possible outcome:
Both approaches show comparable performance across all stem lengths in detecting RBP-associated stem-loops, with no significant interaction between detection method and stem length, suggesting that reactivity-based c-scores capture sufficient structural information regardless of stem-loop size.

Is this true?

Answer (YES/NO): NO